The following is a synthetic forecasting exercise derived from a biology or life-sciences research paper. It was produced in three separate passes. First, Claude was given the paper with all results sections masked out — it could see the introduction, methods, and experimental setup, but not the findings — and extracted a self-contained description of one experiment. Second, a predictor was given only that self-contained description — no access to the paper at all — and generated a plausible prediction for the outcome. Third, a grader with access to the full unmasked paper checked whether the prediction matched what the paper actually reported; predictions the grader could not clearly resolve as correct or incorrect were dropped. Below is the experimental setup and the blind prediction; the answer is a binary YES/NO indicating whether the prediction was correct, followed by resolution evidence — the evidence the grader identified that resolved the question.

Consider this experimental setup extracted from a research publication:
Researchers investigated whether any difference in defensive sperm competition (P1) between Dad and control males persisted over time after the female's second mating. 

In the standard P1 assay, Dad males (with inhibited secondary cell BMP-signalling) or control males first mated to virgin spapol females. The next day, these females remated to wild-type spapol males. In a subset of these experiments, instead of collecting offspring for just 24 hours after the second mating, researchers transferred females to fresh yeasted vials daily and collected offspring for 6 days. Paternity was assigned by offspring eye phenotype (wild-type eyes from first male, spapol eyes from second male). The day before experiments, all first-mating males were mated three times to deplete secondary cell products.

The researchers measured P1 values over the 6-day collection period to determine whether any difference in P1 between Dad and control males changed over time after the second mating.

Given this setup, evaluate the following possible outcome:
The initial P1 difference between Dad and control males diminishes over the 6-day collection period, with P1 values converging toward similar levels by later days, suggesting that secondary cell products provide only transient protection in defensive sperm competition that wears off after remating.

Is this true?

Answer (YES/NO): NO